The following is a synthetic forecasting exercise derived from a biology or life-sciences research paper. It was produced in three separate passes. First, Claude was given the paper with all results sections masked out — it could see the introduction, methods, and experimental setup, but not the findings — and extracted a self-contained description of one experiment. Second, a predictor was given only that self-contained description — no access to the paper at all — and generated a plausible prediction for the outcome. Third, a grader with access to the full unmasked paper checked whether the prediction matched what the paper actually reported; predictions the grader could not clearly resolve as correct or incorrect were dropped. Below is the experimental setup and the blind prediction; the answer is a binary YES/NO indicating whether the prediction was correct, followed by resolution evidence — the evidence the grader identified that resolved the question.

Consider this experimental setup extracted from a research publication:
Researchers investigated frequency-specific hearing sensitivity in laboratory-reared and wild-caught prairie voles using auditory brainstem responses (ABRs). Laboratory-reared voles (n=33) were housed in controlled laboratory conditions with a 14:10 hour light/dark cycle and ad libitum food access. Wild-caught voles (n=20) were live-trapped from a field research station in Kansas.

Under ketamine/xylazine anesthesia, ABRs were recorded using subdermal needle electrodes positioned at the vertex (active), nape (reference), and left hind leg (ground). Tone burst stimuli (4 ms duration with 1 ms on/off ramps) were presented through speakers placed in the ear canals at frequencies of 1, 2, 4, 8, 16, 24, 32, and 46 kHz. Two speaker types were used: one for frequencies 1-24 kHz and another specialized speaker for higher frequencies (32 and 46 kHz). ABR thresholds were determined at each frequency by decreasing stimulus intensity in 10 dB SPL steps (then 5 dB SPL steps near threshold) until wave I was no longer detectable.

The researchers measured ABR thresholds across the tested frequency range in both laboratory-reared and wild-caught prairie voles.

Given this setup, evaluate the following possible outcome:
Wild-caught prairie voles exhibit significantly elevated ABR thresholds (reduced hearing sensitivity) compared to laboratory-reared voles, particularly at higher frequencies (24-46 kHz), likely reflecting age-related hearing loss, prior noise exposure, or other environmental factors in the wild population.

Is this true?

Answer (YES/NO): NO